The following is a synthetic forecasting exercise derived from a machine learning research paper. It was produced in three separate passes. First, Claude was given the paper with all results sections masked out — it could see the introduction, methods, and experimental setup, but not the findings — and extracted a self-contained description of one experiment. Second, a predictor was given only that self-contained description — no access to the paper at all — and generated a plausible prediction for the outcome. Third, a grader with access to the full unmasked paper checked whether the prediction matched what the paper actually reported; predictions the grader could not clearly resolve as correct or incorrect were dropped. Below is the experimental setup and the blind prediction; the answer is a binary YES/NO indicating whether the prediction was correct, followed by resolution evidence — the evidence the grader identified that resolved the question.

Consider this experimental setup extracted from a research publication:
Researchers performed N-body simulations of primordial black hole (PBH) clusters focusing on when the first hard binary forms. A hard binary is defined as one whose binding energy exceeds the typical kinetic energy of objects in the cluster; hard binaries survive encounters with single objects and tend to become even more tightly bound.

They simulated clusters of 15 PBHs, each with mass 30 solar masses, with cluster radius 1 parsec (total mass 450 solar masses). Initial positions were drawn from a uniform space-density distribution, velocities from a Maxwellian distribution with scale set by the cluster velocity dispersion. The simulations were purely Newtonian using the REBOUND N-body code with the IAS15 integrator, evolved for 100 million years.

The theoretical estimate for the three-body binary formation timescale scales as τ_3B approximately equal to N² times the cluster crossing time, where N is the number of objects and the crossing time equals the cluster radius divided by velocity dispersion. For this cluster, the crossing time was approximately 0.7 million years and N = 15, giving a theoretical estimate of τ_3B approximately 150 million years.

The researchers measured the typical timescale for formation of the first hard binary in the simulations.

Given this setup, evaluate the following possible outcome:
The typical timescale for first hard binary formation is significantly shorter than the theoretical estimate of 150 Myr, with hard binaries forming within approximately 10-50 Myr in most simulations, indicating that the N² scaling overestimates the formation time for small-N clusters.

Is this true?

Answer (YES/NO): YES